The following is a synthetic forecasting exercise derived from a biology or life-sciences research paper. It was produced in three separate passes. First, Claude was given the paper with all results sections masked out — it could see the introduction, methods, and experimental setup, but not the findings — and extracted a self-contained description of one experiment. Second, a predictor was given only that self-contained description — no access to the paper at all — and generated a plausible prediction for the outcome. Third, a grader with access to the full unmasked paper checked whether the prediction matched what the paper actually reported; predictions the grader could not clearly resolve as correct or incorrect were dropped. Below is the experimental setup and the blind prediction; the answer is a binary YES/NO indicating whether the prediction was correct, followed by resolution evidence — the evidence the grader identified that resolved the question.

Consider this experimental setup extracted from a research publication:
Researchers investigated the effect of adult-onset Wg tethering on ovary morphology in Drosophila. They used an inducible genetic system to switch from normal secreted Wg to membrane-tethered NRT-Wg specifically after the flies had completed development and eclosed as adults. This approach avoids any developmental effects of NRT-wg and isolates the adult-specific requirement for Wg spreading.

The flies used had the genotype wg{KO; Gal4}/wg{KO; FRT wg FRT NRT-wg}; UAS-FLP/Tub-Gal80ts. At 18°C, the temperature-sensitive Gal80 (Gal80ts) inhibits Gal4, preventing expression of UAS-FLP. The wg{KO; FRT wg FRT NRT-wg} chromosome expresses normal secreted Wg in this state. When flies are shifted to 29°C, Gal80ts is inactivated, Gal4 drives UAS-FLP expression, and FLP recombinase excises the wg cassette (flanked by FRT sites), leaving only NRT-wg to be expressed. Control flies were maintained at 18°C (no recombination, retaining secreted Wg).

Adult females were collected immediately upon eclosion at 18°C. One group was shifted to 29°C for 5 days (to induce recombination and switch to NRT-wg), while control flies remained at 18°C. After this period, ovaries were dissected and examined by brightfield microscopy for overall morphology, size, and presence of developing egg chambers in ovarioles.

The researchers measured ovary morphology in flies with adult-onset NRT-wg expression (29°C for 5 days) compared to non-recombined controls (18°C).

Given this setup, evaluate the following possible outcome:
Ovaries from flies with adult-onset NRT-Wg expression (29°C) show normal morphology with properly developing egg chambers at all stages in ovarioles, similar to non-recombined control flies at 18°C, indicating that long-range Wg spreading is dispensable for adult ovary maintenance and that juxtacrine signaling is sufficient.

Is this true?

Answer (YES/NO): NO